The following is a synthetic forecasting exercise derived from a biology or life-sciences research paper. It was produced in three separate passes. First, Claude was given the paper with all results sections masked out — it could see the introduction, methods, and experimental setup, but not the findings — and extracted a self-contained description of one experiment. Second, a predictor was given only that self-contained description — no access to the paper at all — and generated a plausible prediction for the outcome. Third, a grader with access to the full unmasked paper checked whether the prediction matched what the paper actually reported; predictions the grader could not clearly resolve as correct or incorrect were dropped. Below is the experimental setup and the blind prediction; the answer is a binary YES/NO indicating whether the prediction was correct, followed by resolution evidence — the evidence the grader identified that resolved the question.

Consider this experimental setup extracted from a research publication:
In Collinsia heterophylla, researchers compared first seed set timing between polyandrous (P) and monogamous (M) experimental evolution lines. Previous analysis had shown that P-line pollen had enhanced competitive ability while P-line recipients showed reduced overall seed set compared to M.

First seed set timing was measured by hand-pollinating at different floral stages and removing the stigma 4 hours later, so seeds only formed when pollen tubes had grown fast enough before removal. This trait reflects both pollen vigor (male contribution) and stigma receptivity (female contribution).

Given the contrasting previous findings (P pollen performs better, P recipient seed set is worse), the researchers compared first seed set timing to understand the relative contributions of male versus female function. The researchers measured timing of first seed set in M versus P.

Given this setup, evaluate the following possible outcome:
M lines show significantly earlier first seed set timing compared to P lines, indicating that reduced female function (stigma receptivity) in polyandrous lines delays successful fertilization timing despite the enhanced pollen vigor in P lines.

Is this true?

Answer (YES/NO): NO